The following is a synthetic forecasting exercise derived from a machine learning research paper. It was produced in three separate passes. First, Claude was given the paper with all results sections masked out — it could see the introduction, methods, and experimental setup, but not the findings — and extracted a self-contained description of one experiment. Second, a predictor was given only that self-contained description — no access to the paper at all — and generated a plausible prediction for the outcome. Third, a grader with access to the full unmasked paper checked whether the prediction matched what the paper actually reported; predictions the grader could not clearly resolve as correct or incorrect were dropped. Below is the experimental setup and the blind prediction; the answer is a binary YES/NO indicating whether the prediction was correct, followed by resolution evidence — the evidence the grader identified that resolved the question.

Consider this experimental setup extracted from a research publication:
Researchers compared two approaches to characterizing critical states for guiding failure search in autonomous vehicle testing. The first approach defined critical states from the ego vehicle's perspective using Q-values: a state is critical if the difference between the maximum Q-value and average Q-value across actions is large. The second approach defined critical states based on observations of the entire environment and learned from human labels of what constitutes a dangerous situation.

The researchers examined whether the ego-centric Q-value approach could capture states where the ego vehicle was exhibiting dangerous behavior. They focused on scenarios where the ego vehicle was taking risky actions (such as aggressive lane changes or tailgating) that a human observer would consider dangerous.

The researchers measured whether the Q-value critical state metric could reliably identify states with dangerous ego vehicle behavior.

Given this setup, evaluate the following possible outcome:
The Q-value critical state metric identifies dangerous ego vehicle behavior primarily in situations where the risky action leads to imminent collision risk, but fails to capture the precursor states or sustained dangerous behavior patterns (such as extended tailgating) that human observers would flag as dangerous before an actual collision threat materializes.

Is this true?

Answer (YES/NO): NO